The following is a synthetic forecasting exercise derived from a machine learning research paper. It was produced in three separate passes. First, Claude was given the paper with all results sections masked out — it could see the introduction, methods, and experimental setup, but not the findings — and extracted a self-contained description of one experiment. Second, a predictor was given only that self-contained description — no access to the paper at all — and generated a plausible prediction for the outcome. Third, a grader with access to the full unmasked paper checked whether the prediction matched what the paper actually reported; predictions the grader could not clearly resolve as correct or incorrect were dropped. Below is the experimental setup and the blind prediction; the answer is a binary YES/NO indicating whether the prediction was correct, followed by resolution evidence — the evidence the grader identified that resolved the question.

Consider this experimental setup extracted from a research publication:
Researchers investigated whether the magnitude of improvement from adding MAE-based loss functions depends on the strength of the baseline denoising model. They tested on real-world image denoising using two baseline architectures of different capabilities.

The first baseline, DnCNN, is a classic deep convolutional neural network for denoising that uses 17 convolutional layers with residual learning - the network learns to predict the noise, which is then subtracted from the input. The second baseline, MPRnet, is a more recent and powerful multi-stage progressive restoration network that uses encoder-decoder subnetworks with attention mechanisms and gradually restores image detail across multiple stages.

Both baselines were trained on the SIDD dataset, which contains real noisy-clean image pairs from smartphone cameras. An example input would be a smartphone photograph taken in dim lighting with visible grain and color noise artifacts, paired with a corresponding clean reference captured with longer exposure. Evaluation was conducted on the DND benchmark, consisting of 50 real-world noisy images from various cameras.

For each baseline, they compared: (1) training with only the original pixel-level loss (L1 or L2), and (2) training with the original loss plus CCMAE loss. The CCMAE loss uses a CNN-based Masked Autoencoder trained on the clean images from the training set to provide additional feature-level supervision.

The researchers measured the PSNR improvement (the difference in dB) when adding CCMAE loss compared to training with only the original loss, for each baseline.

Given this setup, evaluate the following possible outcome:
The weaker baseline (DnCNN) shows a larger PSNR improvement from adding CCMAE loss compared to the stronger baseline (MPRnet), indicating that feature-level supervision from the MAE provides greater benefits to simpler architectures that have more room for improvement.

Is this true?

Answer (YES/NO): YES